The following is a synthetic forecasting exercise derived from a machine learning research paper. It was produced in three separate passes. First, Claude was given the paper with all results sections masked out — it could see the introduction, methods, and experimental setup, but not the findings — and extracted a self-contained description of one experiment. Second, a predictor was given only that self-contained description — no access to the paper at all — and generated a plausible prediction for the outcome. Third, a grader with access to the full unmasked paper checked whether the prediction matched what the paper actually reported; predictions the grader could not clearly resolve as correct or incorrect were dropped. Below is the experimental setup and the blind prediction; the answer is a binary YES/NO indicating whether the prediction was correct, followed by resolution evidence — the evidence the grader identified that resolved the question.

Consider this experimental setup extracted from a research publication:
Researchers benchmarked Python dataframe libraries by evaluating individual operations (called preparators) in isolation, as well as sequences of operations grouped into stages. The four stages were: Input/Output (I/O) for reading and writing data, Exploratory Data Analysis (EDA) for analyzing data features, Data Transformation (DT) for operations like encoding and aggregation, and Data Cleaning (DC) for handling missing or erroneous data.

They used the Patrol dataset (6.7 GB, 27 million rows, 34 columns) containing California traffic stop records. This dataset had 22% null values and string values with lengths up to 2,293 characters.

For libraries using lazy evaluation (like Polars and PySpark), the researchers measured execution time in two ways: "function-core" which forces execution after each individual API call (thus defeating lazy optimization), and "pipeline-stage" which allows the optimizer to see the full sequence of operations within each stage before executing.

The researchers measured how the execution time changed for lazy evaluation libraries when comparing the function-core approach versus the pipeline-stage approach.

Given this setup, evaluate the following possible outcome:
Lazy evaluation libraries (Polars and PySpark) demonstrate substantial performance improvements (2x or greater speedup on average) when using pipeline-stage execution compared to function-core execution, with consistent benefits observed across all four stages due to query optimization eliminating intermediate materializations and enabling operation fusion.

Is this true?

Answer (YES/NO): NO